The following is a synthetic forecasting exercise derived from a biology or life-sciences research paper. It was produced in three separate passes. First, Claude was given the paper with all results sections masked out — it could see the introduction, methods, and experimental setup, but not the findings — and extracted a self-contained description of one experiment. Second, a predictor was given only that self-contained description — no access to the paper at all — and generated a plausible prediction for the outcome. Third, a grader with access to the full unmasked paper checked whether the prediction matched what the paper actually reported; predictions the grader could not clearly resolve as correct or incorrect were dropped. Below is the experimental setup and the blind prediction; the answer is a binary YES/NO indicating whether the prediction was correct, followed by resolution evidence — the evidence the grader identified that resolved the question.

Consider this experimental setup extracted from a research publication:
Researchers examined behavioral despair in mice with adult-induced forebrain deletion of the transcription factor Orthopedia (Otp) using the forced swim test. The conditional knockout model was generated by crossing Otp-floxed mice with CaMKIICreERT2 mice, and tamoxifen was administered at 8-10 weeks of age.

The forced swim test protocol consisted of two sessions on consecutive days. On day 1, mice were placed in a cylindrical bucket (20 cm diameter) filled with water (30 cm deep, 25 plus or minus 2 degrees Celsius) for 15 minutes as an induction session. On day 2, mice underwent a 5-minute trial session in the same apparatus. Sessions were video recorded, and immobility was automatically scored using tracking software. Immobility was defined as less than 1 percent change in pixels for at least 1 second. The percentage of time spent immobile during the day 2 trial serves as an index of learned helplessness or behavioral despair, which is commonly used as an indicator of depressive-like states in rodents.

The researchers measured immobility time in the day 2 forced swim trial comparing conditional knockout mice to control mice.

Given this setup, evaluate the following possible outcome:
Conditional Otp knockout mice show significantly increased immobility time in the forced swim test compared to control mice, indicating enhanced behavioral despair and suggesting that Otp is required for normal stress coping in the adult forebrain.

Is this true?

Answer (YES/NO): YES